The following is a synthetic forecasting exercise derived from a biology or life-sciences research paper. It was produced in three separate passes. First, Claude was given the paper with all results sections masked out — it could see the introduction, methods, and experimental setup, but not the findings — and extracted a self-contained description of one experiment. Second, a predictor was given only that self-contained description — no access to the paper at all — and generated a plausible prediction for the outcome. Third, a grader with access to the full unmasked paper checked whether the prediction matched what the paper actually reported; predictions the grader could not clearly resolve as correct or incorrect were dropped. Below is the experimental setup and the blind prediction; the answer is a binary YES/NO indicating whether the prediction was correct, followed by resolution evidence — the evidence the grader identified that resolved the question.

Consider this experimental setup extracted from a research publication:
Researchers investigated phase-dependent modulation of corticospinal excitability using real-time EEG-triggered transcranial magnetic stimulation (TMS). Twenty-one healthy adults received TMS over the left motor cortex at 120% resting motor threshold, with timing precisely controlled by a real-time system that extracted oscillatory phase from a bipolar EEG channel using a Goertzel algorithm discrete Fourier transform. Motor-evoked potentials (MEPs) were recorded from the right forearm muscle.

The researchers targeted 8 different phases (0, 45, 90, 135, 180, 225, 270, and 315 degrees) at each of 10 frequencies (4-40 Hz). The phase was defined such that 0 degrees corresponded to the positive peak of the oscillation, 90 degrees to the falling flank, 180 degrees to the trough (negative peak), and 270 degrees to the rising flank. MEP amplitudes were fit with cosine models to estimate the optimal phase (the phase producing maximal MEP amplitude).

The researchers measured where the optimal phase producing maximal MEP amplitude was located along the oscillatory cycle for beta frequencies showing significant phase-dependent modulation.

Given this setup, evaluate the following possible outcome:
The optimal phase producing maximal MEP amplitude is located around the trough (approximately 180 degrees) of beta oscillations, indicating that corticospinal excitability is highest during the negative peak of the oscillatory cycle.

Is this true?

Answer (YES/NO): NO